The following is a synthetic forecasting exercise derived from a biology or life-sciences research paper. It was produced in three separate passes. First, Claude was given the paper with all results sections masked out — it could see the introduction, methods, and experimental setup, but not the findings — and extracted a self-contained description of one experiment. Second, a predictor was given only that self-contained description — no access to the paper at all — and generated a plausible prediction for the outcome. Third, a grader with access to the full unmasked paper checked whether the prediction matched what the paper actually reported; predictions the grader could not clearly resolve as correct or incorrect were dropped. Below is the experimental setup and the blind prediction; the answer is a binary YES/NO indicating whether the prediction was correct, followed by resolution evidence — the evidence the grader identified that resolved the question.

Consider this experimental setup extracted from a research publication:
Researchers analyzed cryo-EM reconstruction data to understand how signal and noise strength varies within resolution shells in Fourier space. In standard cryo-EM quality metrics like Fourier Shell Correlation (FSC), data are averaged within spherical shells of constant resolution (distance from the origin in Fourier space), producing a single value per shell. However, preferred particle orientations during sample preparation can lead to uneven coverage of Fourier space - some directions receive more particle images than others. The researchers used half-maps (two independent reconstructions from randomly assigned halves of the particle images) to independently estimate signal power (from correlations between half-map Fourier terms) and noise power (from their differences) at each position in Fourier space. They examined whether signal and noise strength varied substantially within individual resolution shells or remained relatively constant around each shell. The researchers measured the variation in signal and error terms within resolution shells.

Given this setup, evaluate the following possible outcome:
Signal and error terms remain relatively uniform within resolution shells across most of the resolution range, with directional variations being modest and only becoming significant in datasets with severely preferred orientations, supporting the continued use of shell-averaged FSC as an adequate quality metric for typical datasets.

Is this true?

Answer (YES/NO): NO